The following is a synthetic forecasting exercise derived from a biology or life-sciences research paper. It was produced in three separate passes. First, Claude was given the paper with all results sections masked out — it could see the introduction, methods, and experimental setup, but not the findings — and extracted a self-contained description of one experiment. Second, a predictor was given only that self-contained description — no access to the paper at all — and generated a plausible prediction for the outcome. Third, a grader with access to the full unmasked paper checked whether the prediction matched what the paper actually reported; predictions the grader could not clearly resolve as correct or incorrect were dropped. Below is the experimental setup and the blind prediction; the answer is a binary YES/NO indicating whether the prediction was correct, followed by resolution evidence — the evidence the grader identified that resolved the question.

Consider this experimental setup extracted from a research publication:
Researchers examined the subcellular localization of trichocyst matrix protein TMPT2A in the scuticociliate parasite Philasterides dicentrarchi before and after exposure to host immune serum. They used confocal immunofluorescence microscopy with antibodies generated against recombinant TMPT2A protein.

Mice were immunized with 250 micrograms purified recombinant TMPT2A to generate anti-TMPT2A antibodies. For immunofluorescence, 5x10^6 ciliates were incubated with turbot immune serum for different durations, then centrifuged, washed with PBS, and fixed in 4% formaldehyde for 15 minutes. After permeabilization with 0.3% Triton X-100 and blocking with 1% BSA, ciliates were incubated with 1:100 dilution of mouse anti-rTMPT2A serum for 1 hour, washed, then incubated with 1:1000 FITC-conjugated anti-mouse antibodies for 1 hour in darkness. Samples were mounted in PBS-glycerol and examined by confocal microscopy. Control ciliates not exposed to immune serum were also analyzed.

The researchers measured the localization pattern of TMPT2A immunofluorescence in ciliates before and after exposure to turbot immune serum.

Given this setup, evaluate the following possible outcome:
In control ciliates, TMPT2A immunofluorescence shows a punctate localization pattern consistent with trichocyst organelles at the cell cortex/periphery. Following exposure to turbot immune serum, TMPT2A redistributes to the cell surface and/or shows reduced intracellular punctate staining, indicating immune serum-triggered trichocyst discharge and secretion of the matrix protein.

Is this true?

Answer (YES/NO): NO